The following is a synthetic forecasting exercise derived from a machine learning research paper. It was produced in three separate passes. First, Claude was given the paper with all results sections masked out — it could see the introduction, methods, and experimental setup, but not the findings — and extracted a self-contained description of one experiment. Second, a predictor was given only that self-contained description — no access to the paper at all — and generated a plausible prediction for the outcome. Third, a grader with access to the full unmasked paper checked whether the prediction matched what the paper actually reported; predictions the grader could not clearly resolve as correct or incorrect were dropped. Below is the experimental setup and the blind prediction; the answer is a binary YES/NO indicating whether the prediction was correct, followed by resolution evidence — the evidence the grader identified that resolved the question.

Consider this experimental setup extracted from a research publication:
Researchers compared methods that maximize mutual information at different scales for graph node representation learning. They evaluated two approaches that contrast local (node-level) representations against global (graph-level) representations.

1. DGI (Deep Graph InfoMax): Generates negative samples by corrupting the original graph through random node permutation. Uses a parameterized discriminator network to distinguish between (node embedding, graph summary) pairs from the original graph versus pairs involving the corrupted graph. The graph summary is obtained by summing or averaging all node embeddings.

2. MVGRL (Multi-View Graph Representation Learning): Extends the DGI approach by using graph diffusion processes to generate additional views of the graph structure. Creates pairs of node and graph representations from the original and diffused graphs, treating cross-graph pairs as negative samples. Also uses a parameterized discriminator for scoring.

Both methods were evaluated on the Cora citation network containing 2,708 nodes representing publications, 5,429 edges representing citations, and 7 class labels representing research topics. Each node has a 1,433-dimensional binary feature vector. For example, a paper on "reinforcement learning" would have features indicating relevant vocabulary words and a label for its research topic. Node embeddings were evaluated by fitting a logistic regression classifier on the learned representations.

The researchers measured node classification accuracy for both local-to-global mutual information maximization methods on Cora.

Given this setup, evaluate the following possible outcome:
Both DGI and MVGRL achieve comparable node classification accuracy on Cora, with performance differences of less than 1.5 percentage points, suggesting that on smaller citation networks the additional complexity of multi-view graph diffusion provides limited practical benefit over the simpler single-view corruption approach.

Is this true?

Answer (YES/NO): YES